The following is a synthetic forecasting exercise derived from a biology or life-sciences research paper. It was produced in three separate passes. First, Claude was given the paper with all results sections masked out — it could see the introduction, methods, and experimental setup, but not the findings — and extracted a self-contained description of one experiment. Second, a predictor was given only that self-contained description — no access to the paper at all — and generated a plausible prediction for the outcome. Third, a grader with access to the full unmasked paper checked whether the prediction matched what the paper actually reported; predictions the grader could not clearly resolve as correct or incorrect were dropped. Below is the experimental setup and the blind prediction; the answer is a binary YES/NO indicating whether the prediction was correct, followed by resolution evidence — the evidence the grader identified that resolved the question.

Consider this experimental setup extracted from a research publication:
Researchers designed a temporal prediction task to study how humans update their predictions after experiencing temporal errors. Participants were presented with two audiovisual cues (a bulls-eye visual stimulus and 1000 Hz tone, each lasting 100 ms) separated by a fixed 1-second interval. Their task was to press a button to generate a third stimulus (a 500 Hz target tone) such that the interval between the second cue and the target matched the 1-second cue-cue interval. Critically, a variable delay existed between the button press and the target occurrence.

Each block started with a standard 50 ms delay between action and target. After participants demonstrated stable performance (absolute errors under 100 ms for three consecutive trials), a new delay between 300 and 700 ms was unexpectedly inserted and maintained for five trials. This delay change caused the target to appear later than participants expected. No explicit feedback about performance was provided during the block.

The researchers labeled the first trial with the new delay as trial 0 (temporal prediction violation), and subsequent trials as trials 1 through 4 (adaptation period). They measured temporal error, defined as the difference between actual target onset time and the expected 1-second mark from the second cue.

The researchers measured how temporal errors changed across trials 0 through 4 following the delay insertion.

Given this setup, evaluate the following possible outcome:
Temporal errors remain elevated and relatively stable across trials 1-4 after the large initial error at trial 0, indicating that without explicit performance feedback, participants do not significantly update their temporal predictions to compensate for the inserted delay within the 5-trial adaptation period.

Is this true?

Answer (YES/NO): NO